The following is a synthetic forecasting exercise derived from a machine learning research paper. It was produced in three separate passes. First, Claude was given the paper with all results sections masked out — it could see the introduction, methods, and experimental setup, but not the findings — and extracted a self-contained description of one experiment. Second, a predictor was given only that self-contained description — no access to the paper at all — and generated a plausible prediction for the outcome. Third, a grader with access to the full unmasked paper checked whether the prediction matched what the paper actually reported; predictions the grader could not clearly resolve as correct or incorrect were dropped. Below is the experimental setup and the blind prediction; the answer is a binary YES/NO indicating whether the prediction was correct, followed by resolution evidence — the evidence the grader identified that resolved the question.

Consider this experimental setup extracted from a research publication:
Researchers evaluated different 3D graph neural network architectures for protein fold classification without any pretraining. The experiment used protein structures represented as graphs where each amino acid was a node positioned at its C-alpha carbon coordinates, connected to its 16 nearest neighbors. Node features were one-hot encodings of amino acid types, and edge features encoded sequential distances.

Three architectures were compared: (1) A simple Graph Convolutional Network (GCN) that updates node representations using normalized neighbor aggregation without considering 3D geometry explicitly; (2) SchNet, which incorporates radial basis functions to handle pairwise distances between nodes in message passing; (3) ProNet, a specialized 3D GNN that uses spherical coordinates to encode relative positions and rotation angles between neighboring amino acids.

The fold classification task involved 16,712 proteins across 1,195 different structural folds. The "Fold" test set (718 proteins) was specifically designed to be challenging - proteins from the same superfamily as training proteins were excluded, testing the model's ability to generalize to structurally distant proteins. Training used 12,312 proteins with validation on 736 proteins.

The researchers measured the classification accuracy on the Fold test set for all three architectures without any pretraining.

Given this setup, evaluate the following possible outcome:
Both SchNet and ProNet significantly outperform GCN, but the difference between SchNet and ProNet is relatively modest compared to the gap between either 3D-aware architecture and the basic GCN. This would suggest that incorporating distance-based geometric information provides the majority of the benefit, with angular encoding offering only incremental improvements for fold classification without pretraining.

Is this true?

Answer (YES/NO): NO